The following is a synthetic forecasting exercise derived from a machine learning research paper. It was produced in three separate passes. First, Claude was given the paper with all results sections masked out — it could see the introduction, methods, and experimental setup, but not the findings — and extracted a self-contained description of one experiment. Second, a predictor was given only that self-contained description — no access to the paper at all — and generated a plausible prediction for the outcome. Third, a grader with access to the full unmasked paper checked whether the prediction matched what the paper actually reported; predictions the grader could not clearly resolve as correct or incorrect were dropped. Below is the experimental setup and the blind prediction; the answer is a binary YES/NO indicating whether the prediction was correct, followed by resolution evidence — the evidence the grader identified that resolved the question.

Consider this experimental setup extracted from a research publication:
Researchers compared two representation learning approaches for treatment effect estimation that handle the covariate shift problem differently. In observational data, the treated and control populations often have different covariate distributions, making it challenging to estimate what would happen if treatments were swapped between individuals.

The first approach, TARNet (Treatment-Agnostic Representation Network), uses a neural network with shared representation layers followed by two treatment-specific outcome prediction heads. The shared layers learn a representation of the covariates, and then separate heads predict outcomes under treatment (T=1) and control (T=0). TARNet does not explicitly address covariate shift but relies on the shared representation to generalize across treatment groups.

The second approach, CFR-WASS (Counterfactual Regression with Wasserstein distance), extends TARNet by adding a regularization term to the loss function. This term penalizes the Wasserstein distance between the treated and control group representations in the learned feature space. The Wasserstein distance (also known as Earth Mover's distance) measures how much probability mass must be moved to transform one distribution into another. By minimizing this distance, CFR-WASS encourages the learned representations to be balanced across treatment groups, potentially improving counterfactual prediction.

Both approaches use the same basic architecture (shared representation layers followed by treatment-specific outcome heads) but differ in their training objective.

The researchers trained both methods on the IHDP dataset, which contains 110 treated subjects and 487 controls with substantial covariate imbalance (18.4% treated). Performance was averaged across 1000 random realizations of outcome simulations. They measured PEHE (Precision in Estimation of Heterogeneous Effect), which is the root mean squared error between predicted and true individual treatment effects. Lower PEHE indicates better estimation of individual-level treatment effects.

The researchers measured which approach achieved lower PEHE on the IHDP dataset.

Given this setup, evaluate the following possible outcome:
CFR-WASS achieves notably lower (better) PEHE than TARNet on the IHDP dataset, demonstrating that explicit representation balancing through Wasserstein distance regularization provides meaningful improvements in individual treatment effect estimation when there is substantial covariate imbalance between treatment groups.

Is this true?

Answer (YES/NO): YES